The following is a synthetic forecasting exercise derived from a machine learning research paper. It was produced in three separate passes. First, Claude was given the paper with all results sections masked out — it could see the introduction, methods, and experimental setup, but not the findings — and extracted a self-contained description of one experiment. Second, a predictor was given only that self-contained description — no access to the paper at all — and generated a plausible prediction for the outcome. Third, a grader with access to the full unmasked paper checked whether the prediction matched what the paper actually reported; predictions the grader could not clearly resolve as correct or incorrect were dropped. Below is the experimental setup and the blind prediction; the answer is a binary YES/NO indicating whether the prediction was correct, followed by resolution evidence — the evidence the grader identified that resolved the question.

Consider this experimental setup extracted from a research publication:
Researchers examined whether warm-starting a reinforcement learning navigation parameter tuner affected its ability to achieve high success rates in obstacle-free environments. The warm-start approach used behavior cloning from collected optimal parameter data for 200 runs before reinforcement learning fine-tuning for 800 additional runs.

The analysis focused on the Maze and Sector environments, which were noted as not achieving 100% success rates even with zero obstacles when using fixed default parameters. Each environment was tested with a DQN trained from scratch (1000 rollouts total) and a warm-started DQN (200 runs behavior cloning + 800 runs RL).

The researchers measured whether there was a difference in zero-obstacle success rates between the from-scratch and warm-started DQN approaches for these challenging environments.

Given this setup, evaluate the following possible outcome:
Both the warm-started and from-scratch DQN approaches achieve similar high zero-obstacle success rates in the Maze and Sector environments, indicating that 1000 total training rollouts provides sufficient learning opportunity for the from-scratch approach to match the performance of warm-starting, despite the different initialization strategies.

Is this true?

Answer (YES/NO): NO